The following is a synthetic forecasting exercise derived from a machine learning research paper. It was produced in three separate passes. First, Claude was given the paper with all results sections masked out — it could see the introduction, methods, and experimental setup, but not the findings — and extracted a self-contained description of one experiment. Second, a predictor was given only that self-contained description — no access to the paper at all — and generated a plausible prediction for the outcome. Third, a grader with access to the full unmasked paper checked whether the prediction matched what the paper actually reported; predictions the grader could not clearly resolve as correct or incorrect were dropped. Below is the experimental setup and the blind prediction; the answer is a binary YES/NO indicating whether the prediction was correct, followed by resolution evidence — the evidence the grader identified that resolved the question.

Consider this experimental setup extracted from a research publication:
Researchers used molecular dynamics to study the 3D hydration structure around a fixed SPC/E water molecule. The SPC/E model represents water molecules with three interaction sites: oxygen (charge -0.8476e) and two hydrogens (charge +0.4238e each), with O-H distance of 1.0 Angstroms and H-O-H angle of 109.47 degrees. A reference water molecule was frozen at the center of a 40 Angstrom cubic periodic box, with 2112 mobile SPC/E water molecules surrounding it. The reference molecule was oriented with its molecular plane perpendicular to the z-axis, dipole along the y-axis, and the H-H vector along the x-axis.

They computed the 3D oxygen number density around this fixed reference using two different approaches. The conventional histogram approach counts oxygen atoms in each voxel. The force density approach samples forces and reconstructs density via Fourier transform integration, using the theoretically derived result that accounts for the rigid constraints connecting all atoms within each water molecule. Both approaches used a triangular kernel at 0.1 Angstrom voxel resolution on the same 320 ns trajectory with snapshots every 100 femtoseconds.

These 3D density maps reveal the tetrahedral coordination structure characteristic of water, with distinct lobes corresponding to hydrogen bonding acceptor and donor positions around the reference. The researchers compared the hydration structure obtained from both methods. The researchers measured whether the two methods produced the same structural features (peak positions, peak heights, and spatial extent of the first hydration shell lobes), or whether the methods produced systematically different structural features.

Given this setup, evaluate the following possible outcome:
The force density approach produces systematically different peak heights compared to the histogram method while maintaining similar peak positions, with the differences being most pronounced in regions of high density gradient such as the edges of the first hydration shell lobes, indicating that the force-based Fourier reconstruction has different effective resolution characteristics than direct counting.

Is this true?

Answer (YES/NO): NO